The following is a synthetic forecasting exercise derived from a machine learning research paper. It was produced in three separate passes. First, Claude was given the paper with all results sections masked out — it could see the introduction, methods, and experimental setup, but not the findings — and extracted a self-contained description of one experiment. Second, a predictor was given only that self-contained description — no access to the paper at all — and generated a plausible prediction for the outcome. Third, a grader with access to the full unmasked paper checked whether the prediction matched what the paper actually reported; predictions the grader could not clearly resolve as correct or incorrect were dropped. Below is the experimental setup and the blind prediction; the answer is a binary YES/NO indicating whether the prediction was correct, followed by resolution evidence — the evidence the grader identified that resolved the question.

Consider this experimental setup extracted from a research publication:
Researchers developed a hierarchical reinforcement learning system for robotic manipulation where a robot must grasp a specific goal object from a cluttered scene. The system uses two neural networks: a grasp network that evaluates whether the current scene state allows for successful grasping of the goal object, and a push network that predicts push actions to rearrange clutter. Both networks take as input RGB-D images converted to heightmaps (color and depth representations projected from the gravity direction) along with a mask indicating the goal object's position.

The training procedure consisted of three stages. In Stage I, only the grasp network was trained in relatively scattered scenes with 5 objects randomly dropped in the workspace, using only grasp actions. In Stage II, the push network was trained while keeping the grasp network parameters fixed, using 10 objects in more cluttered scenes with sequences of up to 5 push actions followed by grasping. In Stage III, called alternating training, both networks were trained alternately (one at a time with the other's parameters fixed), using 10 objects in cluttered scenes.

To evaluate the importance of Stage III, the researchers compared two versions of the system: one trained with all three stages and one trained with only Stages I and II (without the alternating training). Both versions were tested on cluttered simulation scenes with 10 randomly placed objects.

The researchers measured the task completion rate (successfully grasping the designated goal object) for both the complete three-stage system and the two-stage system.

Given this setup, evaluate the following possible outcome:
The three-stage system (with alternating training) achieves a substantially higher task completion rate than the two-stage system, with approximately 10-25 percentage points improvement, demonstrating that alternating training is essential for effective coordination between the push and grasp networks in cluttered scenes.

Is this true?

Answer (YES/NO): NO